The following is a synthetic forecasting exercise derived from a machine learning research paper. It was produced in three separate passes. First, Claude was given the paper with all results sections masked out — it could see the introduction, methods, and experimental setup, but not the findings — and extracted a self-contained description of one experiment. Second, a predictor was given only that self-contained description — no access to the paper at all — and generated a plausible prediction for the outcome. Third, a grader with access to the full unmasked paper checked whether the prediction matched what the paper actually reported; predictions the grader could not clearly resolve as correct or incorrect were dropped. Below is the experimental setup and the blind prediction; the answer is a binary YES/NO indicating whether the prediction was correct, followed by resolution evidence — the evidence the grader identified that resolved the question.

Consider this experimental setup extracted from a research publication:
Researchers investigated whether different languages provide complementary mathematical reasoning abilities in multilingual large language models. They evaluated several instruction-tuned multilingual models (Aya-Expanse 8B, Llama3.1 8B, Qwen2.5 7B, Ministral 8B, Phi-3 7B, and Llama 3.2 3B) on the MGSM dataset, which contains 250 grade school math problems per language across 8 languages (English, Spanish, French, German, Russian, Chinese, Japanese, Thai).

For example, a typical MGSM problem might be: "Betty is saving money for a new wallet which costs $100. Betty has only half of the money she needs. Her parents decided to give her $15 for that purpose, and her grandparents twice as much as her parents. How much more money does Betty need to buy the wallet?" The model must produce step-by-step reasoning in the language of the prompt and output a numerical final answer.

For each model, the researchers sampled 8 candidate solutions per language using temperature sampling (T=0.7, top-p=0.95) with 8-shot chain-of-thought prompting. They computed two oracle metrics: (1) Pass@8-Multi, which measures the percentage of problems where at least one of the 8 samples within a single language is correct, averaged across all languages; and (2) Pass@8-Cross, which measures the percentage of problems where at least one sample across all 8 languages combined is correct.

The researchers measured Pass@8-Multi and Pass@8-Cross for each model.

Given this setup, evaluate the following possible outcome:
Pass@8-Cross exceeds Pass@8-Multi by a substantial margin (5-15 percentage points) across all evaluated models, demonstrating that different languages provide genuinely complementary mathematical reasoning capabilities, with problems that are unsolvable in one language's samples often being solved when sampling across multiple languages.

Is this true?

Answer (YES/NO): YES